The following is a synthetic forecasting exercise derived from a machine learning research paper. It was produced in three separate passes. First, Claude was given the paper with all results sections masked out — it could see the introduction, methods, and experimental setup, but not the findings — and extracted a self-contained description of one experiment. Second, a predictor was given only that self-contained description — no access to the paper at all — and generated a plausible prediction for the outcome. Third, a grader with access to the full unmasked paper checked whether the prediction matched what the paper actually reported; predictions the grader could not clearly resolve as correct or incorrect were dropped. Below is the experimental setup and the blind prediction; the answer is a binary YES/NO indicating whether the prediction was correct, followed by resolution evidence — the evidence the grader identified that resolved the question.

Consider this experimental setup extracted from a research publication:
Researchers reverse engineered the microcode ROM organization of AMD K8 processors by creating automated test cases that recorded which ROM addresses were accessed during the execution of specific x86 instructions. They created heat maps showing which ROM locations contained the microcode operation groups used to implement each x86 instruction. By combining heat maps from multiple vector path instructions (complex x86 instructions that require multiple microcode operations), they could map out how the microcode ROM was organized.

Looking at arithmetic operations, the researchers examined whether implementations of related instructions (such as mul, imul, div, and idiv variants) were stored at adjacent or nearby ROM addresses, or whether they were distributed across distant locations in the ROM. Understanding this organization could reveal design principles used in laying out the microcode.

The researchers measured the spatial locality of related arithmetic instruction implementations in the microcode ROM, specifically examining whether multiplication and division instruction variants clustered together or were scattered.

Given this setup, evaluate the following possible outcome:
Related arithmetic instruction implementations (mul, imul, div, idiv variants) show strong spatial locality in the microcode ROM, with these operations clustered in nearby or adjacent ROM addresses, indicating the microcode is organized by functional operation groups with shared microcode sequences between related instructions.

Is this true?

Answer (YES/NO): NO